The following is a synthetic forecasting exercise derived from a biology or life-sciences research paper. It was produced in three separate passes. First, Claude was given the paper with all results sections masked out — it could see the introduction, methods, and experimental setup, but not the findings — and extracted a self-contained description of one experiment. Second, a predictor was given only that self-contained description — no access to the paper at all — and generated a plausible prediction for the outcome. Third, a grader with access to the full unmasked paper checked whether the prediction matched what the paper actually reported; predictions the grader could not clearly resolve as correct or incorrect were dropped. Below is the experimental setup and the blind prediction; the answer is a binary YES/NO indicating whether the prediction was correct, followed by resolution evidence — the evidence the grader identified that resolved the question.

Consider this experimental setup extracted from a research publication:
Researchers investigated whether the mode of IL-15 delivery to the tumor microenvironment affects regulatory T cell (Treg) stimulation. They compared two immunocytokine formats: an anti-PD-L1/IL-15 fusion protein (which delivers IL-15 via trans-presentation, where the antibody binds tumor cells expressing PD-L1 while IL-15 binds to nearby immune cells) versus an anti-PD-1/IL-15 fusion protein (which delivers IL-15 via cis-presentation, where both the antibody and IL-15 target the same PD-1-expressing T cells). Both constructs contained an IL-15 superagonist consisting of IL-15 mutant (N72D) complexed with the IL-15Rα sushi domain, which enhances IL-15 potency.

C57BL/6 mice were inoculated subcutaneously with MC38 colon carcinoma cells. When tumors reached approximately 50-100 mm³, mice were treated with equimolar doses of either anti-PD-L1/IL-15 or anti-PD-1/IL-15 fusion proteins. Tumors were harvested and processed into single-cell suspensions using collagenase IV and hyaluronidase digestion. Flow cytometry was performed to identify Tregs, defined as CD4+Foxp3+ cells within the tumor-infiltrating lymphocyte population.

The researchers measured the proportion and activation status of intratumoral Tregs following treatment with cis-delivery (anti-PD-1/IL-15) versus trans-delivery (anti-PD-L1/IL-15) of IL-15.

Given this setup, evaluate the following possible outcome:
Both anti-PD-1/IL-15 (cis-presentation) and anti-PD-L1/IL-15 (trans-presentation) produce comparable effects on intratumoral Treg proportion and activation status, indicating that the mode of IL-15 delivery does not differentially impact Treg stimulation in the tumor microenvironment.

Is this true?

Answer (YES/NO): NO